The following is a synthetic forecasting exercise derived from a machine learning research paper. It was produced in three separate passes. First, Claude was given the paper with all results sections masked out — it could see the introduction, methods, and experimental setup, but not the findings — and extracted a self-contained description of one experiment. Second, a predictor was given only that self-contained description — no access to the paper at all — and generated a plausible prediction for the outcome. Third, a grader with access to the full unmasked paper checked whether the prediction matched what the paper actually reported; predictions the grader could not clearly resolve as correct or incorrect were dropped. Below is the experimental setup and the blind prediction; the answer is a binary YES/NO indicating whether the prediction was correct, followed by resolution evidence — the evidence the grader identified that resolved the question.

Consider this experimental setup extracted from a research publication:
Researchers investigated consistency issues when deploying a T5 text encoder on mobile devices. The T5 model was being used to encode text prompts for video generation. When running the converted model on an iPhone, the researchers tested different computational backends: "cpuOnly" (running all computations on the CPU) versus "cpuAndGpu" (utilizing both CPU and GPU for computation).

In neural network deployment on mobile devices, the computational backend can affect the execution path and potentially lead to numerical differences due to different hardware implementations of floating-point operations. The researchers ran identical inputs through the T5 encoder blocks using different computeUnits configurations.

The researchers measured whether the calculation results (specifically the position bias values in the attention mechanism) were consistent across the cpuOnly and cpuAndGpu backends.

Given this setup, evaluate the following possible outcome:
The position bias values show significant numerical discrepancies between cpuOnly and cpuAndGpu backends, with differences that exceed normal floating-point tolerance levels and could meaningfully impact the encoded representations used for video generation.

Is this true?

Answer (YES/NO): YES